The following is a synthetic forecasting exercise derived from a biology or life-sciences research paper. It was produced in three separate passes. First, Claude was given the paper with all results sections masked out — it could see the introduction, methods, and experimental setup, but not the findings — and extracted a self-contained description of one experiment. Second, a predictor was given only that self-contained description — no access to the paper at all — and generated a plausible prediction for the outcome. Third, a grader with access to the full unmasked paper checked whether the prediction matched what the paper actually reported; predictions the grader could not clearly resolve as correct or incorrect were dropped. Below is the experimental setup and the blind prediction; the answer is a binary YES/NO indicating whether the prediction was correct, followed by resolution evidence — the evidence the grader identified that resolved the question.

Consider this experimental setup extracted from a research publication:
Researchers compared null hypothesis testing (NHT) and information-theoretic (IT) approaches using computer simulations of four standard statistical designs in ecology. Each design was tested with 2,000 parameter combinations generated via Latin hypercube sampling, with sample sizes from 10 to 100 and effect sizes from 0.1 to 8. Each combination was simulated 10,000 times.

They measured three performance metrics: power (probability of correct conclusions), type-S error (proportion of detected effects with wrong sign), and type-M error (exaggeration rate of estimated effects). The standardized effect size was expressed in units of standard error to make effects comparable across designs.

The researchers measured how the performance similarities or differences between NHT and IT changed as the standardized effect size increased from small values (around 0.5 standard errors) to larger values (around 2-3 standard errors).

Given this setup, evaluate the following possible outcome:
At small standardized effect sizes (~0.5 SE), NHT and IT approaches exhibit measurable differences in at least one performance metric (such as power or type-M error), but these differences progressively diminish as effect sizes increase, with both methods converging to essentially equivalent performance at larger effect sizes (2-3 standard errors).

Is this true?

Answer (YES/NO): YES